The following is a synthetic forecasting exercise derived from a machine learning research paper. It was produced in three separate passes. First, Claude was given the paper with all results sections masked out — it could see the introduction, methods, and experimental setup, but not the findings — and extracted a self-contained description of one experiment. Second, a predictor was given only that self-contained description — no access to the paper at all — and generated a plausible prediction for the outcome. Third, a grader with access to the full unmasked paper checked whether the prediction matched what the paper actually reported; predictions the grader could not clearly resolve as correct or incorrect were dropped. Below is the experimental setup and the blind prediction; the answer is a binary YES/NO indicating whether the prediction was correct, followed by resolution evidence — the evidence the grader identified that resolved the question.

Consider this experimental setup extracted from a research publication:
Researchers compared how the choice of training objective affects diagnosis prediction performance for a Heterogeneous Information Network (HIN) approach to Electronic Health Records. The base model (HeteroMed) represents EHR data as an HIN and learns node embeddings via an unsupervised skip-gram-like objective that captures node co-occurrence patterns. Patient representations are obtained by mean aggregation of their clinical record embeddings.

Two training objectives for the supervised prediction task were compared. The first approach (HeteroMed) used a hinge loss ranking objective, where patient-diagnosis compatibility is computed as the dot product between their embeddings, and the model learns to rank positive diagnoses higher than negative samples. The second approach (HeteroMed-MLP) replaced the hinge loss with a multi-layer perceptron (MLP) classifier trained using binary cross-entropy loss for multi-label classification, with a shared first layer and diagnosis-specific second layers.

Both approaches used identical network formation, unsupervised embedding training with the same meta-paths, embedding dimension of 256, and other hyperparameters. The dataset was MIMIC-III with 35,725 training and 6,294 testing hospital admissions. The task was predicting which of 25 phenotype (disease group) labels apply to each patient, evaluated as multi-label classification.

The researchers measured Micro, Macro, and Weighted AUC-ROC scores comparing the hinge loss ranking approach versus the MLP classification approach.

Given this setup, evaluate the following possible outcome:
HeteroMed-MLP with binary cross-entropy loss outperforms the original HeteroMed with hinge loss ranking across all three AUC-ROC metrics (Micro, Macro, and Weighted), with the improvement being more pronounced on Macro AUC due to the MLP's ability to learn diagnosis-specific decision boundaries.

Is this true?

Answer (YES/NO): NO